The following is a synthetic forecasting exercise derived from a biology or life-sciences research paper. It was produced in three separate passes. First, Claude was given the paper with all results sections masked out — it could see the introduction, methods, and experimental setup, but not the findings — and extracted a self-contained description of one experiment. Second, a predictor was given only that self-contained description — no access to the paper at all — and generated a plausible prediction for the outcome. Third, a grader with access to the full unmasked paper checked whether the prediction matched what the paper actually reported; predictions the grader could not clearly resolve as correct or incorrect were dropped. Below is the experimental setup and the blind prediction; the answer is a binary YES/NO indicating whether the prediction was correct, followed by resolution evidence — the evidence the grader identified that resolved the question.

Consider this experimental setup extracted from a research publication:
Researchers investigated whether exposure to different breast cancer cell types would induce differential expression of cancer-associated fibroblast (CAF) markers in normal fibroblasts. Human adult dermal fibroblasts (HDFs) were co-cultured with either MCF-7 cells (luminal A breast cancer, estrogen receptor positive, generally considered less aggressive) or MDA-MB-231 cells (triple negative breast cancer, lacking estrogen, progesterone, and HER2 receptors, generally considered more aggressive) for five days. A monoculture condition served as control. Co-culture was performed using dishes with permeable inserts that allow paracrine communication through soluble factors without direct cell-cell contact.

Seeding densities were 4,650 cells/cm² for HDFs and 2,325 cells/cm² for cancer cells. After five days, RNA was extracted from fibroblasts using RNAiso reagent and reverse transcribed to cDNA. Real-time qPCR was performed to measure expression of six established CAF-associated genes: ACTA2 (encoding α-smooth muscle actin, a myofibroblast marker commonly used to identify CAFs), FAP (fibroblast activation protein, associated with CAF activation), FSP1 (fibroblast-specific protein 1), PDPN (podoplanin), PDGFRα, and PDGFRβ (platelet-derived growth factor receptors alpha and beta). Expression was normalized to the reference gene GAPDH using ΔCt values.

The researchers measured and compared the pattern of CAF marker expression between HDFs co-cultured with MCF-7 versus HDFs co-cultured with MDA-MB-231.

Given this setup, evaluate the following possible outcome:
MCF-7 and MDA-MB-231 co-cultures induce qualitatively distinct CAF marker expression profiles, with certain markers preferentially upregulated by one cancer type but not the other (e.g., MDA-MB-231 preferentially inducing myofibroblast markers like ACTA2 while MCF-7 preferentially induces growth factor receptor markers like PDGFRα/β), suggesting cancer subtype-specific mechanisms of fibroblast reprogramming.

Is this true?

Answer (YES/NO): NO